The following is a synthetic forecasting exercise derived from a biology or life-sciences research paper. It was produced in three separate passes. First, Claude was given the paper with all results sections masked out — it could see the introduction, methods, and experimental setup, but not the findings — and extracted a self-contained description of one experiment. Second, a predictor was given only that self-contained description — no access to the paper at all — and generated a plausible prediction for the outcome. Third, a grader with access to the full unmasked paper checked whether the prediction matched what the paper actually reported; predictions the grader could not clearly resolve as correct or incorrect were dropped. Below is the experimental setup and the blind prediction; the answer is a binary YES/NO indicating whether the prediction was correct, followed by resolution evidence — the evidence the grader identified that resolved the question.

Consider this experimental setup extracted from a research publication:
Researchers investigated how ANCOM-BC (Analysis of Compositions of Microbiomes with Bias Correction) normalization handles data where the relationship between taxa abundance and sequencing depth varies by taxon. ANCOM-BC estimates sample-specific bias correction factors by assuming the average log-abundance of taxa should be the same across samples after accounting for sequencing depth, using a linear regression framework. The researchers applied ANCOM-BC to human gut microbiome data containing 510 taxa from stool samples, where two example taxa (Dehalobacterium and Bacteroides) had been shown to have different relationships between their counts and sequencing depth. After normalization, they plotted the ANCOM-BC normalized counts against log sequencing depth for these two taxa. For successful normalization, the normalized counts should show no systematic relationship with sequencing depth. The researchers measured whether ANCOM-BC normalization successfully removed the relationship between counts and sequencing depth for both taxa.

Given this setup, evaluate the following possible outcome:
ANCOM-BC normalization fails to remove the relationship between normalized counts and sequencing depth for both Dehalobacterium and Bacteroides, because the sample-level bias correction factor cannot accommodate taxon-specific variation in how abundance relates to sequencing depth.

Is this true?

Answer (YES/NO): YES